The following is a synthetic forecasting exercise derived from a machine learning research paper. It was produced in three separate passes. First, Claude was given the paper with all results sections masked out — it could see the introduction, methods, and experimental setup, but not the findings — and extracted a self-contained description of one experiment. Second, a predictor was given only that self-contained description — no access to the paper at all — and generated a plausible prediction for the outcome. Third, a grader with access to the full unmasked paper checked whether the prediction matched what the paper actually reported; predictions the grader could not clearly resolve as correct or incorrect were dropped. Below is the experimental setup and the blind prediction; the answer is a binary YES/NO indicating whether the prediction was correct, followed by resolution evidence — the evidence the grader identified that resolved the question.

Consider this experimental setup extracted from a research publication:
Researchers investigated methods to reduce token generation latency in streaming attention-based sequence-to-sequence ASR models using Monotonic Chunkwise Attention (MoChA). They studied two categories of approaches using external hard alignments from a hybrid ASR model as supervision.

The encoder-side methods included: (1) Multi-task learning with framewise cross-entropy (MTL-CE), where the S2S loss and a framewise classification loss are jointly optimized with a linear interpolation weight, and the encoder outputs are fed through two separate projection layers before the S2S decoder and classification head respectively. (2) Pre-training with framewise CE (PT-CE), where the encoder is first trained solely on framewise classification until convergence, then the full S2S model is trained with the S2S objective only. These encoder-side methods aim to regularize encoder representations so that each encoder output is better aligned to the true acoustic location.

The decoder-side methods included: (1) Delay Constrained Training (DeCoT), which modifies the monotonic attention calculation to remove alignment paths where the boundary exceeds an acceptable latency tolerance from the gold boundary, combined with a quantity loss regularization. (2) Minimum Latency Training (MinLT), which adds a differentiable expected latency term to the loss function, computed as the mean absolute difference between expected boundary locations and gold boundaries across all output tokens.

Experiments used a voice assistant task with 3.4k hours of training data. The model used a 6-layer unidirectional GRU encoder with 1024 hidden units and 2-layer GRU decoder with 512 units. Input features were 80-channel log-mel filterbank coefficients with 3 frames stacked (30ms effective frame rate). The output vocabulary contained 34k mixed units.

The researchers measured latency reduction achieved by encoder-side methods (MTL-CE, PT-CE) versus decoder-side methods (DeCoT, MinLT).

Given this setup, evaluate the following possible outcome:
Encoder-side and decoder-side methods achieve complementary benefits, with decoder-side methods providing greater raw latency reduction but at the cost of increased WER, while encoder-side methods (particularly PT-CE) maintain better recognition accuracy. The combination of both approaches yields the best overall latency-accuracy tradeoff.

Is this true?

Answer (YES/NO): NO